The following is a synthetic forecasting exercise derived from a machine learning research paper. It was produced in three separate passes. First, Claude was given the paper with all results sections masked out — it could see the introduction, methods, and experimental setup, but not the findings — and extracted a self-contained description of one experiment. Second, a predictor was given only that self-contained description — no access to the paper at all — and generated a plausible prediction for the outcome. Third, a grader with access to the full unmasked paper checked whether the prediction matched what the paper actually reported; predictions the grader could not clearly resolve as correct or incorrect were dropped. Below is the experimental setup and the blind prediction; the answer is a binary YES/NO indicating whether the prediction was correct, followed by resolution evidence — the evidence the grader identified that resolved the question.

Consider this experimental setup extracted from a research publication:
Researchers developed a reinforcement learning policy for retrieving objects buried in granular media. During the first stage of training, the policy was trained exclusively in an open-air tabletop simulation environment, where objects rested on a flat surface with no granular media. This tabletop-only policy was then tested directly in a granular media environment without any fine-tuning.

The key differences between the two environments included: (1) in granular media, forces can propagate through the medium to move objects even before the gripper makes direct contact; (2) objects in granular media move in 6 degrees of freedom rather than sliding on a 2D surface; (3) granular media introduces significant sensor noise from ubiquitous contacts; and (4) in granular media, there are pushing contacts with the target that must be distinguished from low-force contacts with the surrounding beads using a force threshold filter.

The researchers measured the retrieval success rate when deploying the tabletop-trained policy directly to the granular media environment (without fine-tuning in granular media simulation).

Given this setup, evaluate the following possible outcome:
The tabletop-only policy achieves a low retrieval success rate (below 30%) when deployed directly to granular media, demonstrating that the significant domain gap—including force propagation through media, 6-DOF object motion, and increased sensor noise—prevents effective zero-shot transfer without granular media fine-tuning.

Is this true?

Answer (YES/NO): YES